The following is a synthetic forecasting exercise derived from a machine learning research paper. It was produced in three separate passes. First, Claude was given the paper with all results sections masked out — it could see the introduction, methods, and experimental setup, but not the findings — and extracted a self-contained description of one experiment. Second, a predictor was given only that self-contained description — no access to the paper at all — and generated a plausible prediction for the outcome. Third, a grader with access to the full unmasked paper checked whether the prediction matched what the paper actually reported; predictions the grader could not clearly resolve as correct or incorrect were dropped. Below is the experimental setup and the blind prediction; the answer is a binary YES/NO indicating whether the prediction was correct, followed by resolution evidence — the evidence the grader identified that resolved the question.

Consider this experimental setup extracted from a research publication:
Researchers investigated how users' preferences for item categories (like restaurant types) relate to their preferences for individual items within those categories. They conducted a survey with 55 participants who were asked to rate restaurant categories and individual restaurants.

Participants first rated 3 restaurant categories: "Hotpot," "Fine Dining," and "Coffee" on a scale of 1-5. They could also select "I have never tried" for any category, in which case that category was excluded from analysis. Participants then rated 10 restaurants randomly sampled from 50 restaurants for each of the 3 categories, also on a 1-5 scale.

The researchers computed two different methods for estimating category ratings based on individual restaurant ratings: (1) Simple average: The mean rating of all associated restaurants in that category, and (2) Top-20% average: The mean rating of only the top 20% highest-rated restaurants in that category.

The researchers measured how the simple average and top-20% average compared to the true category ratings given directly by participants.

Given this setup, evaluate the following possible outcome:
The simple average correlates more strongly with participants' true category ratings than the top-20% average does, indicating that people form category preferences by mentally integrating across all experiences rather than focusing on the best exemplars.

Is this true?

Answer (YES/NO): NO